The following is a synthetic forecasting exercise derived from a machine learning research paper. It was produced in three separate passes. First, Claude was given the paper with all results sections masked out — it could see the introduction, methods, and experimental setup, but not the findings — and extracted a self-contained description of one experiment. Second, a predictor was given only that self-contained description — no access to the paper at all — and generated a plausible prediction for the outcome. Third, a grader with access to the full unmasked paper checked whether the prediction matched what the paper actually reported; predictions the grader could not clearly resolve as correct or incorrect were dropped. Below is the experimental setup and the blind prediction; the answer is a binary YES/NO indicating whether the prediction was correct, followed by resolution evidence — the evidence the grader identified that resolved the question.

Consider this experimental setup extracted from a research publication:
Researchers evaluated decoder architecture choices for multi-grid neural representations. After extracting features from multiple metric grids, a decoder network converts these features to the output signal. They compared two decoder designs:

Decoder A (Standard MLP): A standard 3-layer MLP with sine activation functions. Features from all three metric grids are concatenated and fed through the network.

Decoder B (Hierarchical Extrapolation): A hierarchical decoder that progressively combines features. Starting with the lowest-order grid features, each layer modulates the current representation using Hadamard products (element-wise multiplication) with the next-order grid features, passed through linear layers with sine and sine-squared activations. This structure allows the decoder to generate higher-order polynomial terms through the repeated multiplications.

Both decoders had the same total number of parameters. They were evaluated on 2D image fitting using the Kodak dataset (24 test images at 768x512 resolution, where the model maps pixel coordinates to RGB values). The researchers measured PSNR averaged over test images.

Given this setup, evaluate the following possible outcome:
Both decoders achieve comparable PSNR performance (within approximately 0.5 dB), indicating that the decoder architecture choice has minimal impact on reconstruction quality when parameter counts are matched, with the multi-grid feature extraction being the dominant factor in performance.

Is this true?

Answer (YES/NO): NO